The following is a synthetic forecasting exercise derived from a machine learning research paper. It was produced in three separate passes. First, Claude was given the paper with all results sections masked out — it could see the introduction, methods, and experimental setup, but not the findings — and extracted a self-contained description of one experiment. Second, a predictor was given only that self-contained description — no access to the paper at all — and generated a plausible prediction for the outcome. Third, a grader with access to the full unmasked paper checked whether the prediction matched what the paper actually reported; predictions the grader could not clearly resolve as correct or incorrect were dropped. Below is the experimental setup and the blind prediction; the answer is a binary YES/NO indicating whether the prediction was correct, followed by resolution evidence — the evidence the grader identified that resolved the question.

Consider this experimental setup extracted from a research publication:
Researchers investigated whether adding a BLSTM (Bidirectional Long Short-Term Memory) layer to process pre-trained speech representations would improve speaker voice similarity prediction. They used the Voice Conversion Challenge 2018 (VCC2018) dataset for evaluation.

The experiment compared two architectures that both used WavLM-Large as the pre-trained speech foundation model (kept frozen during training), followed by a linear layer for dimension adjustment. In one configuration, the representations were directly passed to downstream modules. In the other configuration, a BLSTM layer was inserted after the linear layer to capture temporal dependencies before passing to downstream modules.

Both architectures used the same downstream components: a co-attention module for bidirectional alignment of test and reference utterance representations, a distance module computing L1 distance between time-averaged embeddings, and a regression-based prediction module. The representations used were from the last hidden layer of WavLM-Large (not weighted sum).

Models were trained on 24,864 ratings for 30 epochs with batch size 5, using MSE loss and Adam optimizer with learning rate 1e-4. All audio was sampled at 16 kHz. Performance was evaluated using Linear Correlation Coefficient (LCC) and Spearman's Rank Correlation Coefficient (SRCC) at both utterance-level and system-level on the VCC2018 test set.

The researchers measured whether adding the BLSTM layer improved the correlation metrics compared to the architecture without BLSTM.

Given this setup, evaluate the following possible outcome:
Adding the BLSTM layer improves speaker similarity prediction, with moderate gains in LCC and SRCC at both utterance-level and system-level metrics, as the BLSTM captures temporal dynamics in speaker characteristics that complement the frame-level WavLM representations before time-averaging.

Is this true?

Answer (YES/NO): NO